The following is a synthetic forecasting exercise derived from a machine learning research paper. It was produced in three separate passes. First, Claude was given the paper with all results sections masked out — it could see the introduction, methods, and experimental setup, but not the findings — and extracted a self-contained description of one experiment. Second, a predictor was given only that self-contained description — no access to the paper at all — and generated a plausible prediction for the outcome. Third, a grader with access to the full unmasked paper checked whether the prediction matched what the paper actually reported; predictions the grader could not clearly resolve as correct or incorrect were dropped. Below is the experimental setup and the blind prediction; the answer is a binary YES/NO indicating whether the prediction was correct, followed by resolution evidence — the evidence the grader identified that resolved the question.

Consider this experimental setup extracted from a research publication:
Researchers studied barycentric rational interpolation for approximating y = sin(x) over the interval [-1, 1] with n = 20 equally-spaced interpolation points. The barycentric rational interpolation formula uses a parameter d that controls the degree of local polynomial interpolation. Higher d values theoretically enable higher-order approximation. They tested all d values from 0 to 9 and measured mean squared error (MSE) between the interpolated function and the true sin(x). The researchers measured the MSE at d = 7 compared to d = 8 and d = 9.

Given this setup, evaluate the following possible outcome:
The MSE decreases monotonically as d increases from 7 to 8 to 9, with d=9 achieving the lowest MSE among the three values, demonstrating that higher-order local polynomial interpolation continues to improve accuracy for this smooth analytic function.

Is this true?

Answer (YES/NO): NO